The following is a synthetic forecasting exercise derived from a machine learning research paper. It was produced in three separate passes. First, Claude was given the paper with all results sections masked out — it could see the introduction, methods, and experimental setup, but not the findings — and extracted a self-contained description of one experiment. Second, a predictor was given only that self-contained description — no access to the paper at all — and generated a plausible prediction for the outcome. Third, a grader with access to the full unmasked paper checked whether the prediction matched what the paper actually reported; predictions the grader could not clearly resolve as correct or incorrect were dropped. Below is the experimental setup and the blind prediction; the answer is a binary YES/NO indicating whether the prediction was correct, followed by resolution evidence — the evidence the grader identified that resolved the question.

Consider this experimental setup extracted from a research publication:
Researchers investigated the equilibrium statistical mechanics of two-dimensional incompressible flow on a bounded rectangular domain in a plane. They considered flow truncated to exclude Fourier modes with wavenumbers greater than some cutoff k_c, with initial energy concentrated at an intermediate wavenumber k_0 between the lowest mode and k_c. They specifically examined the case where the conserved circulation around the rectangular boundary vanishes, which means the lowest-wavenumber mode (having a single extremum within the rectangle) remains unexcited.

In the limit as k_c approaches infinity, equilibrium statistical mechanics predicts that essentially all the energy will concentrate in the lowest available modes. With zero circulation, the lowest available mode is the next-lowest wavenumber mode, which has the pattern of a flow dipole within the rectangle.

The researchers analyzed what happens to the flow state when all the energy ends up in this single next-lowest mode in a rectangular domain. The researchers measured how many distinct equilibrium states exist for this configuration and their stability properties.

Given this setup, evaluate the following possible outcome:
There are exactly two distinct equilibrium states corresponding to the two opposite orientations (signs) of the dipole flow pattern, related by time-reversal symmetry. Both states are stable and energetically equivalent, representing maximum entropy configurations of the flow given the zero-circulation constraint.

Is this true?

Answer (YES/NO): YES